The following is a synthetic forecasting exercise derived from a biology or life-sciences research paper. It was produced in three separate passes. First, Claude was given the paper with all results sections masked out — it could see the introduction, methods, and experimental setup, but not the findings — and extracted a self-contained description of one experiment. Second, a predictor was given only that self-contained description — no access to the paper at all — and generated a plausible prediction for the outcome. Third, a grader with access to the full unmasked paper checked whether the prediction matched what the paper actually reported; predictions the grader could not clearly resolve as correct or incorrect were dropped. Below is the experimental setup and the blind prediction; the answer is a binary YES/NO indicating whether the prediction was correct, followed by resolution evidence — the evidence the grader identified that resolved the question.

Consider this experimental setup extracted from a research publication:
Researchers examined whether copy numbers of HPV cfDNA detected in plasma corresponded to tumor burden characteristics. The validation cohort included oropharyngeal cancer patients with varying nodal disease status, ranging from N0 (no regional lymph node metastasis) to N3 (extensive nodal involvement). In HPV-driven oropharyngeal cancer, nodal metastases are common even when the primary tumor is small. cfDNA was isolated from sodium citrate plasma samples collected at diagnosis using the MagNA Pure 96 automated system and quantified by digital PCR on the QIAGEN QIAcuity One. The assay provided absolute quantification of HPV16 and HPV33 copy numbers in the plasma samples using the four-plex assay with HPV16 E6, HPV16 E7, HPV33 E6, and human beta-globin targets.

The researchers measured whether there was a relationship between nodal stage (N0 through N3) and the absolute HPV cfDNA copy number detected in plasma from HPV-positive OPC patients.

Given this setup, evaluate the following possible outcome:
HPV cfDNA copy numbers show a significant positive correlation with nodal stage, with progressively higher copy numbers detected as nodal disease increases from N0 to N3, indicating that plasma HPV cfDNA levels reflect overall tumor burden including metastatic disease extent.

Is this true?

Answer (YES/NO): NO